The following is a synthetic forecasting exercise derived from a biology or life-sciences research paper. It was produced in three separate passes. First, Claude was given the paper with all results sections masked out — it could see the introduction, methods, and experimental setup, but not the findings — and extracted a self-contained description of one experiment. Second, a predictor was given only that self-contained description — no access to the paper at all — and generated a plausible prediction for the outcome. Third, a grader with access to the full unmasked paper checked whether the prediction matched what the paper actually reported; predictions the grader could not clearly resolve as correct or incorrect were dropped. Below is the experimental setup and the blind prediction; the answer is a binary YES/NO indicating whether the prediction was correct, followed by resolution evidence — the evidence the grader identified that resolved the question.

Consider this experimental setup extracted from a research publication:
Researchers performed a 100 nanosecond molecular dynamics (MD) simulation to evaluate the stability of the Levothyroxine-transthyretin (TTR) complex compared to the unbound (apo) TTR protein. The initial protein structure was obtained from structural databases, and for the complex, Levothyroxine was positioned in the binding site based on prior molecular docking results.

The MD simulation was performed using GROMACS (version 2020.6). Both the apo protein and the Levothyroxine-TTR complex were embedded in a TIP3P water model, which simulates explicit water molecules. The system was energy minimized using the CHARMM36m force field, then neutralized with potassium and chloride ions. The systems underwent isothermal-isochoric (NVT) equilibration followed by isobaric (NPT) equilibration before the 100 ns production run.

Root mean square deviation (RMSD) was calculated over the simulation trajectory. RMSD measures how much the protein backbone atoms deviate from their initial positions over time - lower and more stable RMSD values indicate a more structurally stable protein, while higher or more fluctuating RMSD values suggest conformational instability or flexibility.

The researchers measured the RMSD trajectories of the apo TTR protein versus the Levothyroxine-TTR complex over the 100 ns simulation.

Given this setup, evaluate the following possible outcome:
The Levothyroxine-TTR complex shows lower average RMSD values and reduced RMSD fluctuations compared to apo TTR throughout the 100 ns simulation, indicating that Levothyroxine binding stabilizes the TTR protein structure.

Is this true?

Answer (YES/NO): NO